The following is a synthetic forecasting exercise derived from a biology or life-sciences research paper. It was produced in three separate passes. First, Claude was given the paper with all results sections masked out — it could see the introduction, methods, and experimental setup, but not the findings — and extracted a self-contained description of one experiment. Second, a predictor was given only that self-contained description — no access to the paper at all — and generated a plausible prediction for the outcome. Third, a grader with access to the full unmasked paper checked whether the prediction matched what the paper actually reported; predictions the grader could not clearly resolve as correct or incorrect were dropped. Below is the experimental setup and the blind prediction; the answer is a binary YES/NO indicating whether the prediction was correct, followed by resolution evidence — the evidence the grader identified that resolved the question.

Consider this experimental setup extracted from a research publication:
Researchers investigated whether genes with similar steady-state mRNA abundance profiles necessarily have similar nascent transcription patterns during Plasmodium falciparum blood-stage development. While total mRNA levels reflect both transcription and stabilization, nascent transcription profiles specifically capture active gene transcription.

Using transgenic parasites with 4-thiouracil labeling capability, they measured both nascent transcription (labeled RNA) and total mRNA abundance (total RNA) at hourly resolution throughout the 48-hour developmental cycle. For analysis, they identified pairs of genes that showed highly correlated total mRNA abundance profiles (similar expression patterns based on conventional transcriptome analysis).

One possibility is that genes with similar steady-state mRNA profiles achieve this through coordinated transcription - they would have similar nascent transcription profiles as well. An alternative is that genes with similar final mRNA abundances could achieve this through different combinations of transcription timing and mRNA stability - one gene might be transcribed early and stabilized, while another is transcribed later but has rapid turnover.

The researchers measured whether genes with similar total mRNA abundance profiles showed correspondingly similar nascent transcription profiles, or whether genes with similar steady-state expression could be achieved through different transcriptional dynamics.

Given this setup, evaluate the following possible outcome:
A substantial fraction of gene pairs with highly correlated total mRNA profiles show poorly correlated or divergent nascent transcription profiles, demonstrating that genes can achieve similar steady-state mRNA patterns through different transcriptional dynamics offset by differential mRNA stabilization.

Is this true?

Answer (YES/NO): YES